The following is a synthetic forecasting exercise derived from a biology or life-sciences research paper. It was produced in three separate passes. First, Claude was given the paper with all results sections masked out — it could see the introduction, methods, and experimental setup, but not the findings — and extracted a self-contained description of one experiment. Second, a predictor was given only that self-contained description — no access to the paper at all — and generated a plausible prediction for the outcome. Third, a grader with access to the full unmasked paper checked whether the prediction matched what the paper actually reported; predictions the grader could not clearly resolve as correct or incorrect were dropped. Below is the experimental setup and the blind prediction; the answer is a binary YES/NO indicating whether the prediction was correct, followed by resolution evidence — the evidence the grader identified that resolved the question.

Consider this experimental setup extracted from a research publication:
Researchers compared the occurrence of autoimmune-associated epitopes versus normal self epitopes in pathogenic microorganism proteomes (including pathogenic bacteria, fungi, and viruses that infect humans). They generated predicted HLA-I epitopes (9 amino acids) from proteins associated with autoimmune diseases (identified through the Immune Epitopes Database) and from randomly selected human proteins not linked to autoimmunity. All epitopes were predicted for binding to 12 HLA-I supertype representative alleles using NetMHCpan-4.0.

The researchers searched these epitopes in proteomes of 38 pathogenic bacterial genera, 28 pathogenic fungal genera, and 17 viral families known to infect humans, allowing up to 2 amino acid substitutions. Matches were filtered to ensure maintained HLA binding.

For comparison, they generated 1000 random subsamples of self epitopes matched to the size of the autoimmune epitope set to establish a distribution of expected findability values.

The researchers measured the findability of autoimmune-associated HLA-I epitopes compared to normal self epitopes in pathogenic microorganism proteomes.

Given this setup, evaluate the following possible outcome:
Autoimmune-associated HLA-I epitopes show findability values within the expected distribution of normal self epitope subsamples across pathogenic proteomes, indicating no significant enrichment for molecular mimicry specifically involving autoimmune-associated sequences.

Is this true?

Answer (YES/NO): NO